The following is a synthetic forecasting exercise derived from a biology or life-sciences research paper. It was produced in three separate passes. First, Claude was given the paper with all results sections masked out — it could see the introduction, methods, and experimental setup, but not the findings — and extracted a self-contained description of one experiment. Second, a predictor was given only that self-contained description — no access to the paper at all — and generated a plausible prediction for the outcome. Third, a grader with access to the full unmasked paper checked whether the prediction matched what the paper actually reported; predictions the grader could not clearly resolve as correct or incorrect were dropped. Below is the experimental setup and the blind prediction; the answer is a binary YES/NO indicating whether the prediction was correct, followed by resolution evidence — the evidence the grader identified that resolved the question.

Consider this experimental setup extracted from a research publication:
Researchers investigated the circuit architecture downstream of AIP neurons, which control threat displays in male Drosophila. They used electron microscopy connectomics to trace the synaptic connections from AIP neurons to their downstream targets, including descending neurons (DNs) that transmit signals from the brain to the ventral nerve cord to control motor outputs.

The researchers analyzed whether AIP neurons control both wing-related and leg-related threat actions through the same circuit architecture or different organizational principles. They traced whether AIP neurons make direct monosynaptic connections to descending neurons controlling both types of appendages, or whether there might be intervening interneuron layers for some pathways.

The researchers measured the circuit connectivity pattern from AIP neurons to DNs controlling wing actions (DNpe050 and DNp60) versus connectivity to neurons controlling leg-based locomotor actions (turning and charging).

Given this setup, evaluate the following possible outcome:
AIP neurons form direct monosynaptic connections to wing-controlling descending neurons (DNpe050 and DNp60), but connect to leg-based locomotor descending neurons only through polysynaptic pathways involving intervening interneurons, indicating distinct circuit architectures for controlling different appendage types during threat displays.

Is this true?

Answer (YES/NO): YES